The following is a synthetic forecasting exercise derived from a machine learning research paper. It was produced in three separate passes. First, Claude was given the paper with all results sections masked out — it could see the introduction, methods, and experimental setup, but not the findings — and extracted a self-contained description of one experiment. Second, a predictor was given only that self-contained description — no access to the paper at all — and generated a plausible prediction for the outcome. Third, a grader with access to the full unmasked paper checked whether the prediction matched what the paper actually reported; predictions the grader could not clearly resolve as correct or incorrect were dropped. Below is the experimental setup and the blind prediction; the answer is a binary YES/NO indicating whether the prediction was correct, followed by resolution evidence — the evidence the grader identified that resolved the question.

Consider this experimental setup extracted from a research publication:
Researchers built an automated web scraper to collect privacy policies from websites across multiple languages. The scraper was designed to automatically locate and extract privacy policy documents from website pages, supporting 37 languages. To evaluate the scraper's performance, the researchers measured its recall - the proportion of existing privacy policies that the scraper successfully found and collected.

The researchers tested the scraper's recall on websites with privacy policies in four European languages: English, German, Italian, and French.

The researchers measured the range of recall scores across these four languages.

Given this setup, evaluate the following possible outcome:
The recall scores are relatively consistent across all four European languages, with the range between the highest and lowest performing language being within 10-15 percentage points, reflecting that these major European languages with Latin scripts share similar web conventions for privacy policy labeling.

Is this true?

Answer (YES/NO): YES